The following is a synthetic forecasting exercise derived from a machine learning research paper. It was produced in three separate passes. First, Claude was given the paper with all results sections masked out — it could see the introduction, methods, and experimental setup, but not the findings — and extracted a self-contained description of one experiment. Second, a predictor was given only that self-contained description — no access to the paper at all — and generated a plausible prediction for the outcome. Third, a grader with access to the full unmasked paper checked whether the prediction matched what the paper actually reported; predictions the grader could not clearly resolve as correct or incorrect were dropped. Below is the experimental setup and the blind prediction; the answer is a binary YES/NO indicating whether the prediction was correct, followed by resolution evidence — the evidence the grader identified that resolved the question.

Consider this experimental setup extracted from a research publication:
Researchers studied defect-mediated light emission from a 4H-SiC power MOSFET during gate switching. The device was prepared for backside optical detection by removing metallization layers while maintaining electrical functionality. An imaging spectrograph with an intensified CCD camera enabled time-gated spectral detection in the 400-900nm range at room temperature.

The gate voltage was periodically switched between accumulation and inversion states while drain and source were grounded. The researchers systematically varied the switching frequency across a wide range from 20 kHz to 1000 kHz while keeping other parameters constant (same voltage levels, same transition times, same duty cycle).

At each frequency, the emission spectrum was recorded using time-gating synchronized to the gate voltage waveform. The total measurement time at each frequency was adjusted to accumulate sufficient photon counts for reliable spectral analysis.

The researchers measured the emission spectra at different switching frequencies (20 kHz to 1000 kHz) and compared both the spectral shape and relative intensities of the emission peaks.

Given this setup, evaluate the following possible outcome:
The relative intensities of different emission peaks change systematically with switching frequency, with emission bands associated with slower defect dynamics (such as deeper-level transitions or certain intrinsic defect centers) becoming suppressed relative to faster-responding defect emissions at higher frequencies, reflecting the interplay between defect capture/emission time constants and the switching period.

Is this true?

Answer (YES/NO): NO